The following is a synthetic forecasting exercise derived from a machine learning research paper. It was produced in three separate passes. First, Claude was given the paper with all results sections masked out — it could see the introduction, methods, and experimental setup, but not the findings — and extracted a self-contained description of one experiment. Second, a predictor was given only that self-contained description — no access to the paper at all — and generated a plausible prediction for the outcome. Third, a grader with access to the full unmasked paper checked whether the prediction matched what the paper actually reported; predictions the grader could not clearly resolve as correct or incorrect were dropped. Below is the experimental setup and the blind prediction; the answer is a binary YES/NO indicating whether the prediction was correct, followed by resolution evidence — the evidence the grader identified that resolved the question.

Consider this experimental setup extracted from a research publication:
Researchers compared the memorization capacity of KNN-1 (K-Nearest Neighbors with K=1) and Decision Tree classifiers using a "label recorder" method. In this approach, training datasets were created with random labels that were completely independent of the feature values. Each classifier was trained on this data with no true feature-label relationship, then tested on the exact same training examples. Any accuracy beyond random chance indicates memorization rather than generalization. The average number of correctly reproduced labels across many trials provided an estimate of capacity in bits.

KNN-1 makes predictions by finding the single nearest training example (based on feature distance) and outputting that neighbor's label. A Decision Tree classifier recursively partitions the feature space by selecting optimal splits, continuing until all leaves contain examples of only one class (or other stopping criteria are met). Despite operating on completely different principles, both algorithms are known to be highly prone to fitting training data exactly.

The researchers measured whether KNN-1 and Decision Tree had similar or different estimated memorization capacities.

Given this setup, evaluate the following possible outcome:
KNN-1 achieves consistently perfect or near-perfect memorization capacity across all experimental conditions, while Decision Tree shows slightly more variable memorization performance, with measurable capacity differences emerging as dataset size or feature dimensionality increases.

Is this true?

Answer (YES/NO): NO